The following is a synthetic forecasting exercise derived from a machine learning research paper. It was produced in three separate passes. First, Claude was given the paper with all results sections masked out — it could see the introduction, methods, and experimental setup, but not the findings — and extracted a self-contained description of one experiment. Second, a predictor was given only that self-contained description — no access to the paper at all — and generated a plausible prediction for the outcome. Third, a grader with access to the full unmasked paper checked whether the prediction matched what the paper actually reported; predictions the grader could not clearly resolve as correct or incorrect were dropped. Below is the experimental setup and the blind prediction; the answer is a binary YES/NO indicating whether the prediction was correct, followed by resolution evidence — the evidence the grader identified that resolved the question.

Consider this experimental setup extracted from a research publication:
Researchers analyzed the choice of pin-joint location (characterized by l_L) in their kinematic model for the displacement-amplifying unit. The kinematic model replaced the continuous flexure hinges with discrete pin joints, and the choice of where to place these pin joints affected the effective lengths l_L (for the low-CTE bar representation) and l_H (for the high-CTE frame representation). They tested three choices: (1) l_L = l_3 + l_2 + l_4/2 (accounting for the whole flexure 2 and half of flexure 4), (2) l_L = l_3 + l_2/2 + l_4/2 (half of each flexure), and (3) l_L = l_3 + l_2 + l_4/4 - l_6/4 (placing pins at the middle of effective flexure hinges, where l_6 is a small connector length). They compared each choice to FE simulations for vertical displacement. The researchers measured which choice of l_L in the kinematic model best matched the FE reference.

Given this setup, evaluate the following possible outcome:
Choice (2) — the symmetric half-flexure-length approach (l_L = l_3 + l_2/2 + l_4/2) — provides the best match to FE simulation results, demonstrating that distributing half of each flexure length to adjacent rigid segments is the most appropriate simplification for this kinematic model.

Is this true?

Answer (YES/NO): NO